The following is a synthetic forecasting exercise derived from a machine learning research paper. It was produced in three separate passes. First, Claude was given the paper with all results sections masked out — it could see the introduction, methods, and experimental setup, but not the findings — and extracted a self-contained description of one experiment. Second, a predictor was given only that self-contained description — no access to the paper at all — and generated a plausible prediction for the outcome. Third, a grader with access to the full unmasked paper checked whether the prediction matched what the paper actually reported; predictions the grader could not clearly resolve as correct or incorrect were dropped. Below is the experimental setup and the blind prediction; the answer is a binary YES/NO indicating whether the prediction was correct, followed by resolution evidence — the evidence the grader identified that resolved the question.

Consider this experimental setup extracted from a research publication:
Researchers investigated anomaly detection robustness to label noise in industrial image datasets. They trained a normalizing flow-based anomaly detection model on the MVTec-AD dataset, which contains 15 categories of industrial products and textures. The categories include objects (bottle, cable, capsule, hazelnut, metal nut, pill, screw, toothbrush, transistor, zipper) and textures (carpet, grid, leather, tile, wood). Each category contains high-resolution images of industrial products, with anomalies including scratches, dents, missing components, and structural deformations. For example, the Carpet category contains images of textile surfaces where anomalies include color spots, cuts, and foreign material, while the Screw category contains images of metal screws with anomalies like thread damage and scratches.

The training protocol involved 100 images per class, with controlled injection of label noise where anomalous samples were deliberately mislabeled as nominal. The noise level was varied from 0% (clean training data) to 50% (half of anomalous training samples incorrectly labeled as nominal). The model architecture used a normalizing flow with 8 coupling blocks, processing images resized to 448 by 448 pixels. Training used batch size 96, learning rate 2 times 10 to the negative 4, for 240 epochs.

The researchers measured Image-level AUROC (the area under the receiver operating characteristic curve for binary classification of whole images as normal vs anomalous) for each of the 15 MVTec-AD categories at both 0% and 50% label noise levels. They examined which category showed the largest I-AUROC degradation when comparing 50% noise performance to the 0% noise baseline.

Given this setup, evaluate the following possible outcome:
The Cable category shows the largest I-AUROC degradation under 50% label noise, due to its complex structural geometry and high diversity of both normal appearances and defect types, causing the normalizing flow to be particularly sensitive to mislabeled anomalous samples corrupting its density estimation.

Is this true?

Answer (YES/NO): NO